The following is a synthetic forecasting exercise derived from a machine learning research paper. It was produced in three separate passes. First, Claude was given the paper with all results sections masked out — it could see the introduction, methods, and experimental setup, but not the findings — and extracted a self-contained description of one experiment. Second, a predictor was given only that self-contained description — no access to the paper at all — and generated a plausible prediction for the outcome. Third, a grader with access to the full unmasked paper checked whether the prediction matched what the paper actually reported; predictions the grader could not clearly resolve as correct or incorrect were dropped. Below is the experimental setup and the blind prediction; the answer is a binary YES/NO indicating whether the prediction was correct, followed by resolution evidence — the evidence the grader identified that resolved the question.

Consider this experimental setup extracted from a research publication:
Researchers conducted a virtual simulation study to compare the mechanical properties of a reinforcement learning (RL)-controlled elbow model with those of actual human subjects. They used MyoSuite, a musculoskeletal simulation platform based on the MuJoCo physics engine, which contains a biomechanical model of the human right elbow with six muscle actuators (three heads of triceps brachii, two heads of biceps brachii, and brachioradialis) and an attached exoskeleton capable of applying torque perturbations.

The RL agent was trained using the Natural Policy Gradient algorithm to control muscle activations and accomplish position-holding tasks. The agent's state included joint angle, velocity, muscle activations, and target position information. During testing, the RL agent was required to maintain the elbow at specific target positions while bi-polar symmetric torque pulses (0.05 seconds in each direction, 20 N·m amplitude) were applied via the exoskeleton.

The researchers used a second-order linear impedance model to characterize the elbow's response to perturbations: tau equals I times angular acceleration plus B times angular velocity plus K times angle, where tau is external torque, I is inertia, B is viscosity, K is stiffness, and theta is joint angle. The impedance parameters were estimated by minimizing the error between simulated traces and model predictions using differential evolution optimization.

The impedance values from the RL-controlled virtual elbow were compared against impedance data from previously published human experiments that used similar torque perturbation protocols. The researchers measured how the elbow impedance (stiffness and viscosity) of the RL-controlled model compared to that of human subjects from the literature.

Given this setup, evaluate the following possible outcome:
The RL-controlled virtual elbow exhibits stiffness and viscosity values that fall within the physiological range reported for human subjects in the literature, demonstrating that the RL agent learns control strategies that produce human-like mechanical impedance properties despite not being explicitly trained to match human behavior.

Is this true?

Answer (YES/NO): NO